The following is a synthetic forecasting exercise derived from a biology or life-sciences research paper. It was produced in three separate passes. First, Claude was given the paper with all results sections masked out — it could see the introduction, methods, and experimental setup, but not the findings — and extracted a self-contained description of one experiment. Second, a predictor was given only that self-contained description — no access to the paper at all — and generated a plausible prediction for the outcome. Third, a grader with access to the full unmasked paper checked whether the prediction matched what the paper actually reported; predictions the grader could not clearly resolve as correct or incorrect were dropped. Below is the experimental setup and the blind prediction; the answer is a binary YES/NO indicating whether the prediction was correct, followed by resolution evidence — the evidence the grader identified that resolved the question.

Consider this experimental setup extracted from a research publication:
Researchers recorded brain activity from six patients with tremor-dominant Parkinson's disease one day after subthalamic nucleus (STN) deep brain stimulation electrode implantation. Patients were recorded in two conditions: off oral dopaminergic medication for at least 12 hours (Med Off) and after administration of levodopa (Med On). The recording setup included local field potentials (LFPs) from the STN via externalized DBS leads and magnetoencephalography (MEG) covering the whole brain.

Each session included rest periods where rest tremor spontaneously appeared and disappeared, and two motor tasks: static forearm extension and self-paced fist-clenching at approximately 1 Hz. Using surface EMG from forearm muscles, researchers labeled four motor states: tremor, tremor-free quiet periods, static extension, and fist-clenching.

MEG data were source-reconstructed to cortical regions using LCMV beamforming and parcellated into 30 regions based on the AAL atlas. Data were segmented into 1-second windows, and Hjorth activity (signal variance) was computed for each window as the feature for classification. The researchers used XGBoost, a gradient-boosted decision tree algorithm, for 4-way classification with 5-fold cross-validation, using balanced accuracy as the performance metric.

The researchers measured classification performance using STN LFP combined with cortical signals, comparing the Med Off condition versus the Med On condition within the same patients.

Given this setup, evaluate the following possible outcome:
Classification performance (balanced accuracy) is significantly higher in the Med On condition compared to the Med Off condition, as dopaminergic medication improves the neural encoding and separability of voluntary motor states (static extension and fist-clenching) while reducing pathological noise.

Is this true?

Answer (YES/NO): NO